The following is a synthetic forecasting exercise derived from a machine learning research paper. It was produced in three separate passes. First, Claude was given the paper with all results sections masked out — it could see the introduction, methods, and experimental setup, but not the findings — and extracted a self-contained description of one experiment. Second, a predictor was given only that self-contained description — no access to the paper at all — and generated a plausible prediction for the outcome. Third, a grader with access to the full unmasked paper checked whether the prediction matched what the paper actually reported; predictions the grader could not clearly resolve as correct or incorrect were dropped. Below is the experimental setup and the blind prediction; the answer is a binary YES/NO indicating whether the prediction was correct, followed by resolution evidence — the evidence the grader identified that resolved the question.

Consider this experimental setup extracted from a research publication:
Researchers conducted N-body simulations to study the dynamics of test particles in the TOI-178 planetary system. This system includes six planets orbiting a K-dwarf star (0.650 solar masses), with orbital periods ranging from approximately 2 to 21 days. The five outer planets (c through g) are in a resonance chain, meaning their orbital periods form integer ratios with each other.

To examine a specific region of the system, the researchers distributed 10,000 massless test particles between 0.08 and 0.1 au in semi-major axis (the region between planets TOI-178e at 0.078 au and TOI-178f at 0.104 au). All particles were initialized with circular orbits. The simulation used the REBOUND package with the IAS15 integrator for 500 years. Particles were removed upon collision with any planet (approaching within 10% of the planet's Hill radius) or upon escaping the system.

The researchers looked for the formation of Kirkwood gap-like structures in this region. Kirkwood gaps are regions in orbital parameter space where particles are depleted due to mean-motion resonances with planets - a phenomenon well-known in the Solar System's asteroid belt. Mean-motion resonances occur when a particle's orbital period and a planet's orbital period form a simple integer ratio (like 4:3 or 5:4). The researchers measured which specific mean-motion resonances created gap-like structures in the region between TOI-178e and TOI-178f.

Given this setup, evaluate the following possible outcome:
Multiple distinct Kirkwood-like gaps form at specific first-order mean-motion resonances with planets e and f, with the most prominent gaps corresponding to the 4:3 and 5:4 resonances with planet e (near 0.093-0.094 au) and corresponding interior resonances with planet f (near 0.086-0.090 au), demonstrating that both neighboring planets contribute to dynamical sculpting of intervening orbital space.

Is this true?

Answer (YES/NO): NO